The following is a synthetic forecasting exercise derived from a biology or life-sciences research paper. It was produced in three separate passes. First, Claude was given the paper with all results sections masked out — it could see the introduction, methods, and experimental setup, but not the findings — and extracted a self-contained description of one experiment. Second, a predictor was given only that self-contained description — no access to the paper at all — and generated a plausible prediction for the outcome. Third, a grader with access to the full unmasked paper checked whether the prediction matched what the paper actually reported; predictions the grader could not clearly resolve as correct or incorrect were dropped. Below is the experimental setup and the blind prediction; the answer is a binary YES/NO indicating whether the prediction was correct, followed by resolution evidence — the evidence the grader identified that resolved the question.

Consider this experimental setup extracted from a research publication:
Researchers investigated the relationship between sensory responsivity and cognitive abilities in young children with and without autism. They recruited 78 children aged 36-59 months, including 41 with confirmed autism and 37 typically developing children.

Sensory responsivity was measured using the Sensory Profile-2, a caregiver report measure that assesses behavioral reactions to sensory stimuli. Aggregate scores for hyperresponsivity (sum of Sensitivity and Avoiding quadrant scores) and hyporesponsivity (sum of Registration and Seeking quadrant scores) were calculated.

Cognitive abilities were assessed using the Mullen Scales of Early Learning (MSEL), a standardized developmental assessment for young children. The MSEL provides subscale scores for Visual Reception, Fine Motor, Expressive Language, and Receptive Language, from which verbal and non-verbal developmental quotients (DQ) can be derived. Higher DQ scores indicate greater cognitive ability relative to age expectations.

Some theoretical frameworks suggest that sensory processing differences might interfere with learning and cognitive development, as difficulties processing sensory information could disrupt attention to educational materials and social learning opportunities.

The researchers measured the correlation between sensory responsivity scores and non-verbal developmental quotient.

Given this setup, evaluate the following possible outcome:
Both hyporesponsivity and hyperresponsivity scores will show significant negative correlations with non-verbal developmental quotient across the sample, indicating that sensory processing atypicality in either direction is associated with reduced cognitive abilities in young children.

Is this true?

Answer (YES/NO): NO